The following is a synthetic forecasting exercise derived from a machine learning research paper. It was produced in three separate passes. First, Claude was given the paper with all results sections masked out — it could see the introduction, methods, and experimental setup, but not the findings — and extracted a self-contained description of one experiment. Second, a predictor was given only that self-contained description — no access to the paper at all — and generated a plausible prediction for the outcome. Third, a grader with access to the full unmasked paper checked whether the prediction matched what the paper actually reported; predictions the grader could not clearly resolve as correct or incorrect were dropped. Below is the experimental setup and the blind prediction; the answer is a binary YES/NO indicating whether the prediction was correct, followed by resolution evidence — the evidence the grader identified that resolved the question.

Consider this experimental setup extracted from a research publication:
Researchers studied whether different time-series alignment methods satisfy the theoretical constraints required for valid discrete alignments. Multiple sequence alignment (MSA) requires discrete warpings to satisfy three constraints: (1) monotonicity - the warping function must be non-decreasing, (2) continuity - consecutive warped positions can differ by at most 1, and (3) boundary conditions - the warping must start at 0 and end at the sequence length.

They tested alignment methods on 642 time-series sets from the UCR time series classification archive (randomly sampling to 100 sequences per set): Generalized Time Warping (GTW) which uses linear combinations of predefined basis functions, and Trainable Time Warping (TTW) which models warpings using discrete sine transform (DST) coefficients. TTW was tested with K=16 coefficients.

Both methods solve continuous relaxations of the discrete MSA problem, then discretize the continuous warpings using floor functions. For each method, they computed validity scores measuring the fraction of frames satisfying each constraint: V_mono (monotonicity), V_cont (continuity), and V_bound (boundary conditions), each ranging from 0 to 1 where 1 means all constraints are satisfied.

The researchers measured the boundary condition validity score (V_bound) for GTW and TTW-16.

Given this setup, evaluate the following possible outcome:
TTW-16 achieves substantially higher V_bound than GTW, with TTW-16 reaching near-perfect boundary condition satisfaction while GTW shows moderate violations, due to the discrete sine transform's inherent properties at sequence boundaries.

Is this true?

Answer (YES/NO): YES